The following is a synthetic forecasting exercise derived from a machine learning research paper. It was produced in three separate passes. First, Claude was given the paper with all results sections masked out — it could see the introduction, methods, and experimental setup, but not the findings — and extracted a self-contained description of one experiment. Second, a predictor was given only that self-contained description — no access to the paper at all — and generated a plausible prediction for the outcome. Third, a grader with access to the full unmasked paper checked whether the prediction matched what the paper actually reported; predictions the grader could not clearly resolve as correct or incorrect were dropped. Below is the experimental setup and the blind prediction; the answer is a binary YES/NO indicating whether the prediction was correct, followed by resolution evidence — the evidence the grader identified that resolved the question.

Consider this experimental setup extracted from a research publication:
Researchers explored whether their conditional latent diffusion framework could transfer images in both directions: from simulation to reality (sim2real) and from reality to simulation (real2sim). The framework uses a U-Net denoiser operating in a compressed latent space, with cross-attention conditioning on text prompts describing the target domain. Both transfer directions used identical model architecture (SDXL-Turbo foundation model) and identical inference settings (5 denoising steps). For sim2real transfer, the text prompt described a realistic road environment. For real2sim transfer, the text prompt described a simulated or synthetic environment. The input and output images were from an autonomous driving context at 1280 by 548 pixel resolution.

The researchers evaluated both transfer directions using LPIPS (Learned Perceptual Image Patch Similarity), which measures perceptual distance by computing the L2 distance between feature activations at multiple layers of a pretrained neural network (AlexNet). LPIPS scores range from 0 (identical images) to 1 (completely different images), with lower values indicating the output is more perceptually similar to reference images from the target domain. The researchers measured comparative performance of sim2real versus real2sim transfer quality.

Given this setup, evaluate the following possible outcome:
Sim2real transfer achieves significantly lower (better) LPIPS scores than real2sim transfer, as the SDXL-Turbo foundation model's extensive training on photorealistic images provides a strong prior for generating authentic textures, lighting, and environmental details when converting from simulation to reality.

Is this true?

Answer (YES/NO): NO